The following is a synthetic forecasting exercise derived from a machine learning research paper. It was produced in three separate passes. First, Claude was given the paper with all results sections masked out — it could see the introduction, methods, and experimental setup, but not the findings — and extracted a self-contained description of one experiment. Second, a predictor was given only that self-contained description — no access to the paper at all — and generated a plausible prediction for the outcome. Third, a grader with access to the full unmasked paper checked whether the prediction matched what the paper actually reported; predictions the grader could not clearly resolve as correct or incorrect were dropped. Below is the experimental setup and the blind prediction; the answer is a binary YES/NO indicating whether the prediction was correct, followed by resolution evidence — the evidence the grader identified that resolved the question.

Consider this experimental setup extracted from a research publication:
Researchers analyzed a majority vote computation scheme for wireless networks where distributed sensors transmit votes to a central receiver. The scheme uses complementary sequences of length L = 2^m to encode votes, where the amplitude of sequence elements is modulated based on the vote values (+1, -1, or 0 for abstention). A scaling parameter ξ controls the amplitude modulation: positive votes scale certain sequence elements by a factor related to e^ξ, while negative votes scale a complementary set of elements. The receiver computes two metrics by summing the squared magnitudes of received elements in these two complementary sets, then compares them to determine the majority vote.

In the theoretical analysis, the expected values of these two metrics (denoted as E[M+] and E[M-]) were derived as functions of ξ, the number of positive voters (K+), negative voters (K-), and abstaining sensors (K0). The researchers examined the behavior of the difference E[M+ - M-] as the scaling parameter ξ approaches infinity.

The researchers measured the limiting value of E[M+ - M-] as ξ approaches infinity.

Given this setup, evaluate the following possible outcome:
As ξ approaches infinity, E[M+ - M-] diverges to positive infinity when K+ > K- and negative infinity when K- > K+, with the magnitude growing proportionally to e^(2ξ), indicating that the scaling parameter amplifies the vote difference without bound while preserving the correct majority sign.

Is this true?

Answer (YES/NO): NO